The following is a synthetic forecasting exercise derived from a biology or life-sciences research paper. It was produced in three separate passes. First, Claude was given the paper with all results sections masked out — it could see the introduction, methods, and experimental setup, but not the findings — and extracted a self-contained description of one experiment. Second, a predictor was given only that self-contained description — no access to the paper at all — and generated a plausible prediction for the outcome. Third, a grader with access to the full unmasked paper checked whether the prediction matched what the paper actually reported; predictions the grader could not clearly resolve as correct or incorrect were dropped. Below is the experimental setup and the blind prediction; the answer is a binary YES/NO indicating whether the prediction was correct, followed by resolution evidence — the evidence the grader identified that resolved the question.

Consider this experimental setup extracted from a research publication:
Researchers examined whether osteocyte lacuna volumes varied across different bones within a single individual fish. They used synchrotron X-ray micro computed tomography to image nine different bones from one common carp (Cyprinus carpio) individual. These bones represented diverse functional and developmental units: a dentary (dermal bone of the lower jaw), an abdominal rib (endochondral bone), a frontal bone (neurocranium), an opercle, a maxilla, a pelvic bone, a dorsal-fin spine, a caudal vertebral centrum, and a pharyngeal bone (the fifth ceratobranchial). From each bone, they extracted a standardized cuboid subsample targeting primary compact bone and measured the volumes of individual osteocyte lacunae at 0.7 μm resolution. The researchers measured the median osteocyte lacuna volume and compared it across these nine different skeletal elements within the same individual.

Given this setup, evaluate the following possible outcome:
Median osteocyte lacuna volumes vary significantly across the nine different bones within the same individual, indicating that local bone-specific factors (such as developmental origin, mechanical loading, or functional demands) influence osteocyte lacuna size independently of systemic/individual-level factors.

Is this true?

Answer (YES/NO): NO